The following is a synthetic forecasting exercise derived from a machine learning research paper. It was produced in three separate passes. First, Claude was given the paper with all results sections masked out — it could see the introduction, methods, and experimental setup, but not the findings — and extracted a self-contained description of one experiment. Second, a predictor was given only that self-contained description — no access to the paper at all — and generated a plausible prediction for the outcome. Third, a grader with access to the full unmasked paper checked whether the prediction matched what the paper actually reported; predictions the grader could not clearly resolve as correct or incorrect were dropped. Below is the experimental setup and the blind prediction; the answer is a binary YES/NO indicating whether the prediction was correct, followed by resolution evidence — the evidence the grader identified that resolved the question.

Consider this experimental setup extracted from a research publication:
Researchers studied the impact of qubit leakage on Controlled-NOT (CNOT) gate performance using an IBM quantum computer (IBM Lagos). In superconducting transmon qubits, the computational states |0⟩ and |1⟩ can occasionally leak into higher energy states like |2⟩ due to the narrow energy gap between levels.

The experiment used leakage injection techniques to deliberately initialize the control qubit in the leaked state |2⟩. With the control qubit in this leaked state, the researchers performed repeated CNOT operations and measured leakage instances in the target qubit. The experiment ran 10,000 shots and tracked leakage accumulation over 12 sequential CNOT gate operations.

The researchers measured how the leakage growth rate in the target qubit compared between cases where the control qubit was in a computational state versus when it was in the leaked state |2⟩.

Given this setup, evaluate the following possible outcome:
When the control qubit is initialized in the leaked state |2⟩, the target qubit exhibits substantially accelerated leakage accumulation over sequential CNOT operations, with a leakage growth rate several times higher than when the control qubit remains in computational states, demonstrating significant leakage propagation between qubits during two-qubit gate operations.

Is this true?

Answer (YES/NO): YES